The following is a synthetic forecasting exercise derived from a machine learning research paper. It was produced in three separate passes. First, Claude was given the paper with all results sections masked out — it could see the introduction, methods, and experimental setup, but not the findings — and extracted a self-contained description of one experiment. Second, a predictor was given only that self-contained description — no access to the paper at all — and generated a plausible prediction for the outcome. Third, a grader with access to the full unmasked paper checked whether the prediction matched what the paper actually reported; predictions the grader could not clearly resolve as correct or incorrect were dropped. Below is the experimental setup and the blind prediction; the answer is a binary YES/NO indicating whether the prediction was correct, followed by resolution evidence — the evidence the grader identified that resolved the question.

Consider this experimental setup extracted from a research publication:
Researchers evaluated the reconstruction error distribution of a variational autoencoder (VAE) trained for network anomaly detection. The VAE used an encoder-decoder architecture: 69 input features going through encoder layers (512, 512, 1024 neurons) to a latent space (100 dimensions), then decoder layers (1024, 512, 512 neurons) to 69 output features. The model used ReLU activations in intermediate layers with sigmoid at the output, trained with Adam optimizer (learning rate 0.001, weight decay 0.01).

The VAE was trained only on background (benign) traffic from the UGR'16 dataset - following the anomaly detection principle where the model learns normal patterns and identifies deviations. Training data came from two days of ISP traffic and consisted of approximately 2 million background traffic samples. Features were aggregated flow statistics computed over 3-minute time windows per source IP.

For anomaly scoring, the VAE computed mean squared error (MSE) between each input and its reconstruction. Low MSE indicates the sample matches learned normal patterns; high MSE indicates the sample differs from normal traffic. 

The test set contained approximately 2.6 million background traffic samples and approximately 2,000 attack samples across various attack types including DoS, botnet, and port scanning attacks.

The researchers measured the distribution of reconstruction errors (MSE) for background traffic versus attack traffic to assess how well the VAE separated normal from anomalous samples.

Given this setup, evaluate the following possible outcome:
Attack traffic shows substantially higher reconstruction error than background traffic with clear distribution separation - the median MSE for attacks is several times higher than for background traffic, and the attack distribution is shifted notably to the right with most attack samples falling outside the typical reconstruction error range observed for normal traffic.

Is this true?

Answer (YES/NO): NO